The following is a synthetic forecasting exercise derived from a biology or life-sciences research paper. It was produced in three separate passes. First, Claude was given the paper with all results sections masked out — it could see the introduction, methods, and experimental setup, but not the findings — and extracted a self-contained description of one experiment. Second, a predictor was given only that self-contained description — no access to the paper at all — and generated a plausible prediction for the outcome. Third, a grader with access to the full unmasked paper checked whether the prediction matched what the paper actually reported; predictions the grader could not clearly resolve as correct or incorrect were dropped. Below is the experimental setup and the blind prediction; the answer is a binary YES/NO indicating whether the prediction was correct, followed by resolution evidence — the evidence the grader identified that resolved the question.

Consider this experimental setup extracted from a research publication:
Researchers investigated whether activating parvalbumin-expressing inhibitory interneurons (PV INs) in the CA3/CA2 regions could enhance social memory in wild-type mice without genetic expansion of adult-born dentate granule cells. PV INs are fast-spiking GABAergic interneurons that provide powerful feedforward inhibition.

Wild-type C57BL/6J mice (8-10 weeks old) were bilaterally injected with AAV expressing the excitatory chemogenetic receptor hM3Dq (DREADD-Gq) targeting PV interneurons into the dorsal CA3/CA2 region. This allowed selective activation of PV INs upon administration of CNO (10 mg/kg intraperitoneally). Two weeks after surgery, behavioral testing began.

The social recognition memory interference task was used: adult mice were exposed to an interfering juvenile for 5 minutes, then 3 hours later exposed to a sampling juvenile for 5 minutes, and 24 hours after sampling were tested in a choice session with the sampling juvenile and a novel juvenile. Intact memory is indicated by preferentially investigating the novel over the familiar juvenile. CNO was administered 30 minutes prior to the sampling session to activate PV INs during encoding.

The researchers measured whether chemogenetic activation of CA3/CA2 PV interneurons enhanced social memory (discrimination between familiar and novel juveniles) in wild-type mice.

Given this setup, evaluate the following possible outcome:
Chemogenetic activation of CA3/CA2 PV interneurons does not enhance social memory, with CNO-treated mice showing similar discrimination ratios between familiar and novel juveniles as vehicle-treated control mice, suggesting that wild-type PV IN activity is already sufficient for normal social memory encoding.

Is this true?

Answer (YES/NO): NO